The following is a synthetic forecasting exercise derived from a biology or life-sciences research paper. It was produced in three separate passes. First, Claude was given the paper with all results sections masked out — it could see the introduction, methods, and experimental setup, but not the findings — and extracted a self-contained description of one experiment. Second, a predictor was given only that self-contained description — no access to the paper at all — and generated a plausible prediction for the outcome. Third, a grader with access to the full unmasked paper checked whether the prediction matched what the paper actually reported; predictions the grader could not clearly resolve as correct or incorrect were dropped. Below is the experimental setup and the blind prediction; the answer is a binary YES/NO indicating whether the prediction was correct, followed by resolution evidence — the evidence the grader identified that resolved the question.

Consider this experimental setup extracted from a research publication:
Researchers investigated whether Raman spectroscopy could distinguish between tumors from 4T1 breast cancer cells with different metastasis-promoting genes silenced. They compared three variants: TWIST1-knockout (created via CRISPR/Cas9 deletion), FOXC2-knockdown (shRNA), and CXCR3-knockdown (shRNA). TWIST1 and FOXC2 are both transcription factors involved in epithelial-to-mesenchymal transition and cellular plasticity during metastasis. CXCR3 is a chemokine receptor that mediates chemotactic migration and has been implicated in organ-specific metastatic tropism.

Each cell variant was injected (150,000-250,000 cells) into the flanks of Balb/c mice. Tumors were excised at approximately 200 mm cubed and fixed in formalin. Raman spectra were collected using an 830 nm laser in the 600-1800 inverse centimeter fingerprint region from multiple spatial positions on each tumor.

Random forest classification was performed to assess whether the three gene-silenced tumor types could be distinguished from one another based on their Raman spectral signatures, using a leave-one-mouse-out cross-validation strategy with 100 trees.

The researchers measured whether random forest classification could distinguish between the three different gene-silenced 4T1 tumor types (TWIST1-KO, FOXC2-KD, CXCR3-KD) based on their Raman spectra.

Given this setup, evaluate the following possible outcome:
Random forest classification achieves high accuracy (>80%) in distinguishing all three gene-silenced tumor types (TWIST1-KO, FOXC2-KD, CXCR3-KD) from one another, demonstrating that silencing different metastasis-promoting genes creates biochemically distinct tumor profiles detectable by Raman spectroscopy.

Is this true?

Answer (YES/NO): YES